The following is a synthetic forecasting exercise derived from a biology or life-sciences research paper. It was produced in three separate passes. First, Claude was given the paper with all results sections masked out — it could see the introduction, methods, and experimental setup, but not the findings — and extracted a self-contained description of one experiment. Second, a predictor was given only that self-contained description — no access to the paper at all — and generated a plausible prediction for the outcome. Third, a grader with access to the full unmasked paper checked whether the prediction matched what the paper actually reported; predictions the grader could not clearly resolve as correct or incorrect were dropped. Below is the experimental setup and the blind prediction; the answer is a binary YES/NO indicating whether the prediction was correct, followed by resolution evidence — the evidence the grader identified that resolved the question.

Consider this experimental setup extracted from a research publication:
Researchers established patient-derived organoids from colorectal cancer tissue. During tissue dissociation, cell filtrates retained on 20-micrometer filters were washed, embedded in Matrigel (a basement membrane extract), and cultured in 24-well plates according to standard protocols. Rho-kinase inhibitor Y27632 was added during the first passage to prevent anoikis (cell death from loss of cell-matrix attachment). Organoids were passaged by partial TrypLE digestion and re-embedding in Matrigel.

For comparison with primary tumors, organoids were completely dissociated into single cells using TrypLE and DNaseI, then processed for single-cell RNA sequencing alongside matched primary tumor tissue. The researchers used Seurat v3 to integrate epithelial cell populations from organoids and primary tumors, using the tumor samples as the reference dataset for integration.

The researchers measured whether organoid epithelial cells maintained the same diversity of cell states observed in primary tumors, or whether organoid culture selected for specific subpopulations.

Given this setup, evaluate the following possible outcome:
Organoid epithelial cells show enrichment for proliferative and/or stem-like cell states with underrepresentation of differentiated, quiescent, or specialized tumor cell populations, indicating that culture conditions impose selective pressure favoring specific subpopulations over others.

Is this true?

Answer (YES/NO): YES